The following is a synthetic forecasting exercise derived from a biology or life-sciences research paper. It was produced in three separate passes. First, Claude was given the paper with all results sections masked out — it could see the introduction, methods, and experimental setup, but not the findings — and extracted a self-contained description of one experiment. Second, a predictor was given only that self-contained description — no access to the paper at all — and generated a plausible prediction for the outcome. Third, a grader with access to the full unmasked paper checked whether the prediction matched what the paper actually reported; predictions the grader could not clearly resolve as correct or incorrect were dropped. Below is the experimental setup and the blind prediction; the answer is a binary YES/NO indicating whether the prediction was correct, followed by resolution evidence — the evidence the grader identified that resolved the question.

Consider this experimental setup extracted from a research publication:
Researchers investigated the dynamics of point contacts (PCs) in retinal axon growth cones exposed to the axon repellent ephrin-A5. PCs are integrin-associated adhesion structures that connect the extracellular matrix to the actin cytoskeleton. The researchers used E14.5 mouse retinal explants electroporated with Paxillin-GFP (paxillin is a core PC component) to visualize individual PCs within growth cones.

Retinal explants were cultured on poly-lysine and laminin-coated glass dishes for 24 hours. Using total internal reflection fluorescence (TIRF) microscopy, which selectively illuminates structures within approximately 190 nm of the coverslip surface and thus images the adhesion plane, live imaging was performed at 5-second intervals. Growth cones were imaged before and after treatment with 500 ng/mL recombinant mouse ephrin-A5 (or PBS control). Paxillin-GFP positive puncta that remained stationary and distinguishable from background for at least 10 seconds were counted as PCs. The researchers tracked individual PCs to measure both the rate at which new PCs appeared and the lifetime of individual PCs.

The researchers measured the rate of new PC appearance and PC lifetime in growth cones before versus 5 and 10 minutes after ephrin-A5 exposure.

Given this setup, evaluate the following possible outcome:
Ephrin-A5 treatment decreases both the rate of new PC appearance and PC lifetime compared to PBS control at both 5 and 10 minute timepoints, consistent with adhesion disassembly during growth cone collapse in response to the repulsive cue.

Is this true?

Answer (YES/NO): NO